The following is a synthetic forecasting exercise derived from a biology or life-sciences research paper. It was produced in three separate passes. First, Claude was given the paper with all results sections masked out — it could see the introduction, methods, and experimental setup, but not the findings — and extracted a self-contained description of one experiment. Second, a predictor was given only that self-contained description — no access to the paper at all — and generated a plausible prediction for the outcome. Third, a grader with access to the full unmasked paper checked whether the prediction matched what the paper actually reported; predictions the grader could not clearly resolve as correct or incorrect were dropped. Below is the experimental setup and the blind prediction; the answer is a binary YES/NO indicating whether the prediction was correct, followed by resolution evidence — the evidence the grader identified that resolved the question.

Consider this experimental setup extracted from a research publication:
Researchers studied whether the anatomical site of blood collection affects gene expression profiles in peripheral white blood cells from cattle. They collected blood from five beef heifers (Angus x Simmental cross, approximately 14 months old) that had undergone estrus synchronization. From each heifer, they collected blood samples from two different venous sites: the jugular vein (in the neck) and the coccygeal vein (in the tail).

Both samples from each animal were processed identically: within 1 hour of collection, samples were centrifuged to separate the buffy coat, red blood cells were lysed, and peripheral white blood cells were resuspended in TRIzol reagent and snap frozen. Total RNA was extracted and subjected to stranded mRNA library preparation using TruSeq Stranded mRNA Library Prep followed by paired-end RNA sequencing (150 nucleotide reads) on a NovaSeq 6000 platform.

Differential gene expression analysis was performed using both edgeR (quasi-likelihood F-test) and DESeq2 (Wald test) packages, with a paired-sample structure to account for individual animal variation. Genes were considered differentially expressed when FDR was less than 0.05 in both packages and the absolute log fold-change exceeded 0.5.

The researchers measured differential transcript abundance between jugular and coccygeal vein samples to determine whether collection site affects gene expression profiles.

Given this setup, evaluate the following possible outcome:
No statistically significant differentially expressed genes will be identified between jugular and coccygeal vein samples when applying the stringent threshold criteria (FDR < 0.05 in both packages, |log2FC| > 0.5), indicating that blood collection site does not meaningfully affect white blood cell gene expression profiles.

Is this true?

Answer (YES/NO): YES